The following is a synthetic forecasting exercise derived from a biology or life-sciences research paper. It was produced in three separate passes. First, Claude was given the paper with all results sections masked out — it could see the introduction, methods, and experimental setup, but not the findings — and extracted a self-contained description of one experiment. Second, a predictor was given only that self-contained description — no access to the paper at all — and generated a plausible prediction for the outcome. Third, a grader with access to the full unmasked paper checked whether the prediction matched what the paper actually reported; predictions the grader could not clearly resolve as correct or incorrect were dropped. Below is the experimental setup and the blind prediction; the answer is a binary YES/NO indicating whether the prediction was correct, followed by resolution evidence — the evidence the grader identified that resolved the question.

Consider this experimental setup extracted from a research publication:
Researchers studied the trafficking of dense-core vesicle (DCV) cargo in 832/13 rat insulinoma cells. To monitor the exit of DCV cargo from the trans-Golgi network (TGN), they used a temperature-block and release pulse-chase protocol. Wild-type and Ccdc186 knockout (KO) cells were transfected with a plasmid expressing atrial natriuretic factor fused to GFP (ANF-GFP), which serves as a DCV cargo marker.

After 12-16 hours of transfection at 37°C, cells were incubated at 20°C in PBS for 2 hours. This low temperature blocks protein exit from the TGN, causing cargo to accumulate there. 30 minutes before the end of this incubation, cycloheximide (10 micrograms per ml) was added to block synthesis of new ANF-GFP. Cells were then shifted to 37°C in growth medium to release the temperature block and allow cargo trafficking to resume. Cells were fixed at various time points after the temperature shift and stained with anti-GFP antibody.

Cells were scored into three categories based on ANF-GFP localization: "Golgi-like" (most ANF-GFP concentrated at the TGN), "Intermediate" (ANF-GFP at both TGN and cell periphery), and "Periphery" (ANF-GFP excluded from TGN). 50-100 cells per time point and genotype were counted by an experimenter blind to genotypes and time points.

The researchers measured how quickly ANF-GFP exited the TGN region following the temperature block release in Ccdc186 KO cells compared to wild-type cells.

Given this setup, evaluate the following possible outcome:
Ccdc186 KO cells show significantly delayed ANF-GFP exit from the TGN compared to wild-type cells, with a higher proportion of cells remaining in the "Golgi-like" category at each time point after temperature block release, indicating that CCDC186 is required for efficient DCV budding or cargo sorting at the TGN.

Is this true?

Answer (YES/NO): NO